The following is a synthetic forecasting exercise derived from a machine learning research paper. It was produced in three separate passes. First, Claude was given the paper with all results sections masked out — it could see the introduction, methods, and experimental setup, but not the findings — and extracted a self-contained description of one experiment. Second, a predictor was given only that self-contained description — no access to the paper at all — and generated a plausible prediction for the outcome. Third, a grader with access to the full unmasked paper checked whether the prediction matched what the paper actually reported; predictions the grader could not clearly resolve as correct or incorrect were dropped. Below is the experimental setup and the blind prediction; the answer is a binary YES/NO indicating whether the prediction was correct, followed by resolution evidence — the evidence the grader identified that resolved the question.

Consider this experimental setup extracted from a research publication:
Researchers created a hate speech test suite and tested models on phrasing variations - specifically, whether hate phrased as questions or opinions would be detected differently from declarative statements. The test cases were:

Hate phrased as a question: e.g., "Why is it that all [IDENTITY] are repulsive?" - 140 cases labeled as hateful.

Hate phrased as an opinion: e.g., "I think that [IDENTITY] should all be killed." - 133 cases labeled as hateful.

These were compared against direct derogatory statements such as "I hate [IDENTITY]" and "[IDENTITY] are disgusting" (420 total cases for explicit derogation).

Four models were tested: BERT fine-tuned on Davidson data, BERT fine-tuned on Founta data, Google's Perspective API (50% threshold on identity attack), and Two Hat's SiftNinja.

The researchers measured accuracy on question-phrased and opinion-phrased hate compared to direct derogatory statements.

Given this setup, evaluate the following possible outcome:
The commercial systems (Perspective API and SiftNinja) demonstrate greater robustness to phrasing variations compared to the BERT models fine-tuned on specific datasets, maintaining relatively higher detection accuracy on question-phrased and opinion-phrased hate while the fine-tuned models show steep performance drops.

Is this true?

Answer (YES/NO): NO